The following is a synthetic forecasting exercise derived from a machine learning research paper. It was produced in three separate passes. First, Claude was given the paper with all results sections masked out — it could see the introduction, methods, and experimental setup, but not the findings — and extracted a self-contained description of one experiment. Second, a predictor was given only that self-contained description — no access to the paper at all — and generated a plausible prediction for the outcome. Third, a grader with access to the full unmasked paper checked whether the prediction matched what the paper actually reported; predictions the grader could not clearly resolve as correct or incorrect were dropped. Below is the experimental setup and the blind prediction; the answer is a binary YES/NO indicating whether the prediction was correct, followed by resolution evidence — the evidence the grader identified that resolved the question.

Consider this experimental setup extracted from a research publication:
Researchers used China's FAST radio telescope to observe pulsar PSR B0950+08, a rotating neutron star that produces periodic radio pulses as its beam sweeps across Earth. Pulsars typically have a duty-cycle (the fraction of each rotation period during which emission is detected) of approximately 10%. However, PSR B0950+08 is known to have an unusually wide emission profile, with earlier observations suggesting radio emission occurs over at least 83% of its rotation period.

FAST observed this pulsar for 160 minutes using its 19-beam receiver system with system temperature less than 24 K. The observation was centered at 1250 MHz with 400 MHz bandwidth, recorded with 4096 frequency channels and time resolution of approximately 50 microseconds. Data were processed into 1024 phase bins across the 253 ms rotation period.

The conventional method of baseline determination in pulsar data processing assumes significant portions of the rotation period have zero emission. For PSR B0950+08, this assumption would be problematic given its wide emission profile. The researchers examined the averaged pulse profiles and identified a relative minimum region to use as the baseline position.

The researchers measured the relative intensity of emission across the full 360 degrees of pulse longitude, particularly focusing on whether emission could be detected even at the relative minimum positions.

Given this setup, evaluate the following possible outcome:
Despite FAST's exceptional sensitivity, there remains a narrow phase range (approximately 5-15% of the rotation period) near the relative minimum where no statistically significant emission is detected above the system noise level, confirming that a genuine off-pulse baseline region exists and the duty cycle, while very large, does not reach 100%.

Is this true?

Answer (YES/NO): NO